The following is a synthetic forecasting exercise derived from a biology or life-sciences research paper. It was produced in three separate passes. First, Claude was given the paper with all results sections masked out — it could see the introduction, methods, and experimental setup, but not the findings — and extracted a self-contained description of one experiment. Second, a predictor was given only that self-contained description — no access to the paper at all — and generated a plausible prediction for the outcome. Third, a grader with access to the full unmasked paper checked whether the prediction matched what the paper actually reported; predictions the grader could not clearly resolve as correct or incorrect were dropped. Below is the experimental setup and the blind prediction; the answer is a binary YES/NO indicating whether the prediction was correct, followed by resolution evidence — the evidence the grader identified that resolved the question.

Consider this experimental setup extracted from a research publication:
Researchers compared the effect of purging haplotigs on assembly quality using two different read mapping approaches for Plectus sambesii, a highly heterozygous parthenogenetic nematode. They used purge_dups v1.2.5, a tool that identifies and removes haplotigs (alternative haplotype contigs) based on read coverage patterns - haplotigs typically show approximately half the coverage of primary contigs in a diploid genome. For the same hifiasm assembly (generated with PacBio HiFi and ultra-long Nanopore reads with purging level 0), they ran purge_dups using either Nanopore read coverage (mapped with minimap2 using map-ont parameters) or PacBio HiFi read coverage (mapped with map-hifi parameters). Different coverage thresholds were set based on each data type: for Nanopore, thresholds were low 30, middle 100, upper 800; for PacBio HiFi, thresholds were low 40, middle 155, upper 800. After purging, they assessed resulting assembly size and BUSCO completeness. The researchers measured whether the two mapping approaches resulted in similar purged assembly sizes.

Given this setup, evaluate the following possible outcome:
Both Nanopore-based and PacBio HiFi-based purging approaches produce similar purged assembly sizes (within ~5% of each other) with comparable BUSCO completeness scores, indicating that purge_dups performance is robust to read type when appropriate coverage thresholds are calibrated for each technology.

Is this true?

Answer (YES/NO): NO